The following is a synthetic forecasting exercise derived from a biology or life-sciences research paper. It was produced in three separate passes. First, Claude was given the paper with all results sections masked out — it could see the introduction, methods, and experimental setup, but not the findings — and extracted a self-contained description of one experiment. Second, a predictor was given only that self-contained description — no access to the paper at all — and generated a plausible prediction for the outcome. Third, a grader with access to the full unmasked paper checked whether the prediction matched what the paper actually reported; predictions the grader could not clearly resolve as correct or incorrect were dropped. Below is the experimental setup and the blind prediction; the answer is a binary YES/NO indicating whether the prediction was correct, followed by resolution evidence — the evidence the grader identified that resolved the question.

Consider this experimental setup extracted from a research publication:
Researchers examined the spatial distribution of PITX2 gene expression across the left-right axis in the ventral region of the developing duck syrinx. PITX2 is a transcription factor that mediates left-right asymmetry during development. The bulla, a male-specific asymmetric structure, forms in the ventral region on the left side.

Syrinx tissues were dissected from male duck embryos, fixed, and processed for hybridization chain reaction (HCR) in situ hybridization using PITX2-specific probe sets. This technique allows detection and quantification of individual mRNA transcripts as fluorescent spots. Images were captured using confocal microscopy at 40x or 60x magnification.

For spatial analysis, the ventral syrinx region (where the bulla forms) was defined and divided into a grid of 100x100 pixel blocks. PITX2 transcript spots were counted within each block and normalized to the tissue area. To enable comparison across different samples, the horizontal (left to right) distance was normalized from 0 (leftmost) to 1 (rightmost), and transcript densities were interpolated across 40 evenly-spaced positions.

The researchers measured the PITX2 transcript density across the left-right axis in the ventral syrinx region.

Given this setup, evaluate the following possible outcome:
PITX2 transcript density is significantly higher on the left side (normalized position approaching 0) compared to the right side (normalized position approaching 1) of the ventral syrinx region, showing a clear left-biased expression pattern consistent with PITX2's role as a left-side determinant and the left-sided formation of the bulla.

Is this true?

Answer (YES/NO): YES